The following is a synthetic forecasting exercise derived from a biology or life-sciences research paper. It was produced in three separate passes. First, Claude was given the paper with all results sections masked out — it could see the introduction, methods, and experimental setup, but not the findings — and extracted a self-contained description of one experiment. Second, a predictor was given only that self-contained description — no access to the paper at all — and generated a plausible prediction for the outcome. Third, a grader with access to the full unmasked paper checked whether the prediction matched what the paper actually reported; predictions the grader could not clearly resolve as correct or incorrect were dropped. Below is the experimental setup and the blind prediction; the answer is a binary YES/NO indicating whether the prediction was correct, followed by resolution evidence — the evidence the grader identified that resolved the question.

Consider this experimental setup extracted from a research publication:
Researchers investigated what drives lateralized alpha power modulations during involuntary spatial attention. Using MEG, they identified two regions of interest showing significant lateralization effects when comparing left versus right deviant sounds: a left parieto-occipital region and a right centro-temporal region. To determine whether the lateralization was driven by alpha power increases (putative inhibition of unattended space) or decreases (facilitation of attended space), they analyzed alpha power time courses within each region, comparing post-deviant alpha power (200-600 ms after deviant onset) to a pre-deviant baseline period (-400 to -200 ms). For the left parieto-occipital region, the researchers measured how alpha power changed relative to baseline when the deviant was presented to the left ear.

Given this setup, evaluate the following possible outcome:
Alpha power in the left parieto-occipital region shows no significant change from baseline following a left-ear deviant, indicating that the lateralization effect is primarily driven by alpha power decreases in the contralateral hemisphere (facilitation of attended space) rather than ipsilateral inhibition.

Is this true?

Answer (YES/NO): NO